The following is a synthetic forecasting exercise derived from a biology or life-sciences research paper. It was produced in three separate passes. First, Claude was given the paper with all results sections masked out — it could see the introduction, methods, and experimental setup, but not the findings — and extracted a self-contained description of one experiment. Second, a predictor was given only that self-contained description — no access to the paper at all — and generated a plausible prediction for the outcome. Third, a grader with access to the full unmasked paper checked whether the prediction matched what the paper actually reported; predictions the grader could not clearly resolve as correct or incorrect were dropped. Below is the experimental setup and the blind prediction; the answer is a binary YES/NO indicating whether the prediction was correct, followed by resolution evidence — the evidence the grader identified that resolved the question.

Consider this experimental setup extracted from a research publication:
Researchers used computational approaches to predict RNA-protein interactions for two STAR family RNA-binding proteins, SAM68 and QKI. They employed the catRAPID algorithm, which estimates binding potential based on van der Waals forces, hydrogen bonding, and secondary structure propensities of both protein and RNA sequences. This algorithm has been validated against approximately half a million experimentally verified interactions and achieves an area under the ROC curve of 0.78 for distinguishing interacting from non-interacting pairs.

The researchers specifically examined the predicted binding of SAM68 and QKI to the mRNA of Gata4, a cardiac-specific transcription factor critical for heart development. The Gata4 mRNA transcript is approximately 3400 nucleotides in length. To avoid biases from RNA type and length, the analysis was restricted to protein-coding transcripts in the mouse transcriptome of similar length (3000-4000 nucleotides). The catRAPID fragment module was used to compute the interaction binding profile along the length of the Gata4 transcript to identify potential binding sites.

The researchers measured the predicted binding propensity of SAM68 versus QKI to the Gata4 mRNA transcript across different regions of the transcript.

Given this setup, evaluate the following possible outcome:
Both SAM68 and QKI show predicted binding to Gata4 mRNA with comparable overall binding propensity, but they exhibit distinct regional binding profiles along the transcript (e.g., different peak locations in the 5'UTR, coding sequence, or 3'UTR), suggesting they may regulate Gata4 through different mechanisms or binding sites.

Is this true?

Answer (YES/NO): NO